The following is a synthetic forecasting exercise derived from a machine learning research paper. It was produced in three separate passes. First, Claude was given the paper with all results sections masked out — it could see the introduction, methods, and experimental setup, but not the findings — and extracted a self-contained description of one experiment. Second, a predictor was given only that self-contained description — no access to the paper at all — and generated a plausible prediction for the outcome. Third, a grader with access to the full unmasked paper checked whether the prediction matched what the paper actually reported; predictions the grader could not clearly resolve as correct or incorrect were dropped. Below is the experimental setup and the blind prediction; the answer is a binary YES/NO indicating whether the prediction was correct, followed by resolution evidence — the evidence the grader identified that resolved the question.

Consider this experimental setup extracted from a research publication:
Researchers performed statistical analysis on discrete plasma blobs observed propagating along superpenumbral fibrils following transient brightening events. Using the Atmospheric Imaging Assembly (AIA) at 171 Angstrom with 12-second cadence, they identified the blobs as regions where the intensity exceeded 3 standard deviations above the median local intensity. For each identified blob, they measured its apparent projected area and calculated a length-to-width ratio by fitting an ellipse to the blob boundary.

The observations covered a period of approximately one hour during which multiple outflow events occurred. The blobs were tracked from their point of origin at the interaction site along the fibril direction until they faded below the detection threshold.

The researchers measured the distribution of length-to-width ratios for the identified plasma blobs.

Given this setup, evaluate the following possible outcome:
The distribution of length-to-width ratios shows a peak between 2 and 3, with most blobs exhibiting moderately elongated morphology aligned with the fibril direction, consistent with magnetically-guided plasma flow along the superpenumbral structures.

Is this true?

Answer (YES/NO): NO